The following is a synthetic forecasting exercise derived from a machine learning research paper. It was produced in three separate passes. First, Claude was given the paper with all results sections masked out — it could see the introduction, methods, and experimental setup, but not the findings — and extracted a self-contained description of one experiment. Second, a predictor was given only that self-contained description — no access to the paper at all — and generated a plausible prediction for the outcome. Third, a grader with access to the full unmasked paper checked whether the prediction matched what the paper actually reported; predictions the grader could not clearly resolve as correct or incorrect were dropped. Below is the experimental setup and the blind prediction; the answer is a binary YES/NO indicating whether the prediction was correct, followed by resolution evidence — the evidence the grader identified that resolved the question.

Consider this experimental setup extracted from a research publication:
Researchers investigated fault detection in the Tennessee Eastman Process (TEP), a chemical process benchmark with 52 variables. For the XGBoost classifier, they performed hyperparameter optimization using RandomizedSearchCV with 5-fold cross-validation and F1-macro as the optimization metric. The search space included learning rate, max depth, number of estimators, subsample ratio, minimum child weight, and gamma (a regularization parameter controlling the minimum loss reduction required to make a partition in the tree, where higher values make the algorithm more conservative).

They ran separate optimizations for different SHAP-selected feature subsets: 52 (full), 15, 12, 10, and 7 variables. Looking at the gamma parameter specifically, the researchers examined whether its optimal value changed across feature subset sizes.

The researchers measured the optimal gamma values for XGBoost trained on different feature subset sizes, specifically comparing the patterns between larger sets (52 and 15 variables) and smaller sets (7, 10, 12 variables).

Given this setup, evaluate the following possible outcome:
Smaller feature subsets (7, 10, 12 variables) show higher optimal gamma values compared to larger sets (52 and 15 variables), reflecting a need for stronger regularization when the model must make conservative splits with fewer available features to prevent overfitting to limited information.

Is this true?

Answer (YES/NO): YES